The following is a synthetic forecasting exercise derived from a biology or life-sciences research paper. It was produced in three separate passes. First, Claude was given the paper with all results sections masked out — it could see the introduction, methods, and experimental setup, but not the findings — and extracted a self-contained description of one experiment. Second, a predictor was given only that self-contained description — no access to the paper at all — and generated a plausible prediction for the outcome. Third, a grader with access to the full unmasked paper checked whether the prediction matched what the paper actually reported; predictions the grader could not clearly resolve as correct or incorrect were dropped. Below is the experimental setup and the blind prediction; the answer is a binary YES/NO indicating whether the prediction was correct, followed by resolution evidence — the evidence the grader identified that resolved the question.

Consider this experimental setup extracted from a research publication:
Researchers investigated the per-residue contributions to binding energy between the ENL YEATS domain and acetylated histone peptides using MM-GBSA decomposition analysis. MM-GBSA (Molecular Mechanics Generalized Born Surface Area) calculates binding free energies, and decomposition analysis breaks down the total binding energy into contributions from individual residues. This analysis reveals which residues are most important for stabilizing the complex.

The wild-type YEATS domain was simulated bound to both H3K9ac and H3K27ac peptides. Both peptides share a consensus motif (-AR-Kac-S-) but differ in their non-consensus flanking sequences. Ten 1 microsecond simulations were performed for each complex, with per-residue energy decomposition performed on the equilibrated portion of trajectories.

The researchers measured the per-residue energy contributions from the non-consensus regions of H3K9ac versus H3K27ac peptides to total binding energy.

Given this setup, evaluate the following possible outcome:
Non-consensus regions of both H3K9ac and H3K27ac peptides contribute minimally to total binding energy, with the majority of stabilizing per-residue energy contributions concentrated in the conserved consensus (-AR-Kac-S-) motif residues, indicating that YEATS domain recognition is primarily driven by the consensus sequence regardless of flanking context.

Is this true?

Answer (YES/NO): NO